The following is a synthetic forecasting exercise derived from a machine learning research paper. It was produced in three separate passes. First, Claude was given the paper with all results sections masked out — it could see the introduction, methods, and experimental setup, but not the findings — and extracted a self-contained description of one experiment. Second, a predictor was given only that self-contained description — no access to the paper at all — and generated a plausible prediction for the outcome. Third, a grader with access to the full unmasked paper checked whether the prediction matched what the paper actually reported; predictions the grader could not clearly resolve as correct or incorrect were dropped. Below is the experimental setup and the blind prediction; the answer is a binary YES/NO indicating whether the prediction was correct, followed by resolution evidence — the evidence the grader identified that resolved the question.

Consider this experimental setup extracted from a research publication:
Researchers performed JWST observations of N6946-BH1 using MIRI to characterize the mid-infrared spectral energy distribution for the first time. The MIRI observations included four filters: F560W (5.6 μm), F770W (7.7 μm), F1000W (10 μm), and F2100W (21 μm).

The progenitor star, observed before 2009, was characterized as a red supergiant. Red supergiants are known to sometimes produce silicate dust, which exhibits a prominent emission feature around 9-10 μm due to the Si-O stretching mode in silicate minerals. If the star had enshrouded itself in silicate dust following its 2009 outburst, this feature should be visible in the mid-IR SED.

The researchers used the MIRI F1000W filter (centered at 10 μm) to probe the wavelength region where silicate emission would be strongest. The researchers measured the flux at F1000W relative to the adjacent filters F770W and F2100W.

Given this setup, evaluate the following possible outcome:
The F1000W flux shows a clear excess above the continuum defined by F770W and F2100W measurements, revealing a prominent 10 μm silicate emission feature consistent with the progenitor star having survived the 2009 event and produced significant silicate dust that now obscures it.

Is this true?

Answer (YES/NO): NO